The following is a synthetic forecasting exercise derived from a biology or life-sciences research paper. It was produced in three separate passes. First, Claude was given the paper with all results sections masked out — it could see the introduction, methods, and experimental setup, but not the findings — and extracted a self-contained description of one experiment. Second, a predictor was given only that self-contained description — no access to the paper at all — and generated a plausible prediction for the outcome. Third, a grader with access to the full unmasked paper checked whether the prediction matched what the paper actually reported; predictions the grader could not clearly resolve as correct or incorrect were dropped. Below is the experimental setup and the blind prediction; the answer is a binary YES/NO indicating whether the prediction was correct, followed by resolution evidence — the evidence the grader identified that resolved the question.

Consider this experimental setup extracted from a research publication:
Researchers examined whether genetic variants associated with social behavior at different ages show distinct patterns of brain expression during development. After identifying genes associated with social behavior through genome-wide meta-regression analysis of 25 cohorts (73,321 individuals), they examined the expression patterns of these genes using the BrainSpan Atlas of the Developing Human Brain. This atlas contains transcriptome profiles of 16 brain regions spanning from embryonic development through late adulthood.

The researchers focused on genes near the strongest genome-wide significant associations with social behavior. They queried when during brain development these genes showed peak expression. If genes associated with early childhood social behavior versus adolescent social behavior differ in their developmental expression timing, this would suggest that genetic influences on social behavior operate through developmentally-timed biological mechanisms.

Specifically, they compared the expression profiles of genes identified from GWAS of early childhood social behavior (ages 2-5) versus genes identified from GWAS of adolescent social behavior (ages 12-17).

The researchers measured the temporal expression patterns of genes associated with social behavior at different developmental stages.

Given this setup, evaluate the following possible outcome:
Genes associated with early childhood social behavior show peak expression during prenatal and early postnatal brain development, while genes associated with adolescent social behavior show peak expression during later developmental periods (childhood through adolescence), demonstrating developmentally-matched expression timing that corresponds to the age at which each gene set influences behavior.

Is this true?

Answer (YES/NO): NO